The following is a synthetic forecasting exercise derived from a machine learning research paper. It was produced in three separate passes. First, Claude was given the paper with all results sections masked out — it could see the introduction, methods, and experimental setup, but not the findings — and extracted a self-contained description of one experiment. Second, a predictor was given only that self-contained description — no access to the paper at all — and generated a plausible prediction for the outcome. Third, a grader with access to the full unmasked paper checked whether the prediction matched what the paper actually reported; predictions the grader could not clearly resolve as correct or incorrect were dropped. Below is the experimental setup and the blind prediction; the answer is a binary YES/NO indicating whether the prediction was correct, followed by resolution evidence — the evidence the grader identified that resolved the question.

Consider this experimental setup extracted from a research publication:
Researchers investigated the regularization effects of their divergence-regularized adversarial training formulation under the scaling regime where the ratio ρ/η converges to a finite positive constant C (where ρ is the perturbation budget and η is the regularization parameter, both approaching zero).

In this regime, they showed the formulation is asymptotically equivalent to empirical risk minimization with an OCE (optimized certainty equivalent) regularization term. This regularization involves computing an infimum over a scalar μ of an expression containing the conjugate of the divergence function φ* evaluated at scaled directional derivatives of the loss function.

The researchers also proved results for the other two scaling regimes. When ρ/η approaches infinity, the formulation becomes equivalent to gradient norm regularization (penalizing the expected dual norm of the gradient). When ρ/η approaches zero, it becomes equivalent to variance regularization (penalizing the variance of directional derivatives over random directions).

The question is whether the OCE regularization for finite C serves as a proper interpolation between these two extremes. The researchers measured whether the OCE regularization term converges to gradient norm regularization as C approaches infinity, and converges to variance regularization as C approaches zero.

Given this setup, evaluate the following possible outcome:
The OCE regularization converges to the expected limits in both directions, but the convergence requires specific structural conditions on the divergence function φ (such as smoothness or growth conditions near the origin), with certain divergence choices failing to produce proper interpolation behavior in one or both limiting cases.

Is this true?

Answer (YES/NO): NO